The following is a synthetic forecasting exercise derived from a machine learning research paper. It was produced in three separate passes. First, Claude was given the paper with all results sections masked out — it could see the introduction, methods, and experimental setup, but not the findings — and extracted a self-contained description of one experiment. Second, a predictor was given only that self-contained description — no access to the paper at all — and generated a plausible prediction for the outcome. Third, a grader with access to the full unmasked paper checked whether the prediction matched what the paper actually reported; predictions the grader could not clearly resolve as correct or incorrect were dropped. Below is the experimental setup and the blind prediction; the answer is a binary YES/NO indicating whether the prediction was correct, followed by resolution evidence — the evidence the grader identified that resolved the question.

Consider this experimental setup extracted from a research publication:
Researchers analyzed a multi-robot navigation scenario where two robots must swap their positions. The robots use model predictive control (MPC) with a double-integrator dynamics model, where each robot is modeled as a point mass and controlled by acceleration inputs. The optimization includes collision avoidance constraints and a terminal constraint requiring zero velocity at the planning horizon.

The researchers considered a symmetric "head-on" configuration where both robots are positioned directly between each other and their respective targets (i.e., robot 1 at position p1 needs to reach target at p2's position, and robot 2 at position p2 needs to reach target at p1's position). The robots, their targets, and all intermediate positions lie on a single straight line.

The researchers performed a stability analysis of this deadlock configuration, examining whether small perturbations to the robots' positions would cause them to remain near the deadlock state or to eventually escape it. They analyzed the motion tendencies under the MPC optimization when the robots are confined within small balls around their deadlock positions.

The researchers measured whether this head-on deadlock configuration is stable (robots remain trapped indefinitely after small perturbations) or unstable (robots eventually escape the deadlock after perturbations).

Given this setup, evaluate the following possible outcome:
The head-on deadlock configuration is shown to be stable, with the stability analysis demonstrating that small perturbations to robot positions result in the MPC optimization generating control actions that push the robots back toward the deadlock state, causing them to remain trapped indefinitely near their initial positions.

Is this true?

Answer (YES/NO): NO